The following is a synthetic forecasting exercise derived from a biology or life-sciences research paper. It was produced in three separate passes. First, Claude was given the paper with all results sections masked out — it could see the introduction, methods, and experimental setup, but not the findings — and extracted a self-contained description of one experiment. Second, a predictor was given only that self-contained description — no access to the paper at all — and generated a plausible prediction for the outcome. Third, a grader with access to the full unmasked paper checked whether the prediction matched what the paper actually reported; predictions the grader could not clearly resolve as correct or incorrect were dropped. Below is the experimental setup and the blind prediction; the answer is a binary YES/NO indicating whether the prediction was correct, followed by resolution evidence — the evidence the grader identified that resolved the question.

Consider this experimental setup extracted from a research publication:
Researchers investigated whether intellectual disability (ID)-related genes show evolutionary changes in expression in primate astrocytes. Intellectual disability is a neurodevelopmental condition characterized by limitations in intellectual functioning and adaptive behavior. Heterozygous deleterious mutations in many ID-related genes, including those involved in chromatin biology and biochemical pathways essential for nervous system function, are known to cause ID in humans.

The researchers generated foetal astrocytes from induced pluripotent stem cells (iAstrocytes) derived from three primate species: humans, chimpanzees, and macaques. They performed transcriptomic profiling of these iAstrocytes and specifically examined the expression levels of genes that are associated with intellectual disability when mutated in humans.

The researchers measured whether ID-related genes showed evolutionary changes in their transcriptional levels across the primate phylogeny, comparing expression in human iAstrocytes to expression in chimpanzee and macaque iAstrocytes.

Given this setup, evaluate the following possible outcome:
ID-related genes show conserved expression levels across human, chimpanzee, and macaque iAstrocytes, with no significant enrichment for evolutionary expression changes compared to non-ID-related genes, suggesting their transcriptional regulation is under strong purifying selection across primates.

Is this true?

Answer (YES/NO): NO